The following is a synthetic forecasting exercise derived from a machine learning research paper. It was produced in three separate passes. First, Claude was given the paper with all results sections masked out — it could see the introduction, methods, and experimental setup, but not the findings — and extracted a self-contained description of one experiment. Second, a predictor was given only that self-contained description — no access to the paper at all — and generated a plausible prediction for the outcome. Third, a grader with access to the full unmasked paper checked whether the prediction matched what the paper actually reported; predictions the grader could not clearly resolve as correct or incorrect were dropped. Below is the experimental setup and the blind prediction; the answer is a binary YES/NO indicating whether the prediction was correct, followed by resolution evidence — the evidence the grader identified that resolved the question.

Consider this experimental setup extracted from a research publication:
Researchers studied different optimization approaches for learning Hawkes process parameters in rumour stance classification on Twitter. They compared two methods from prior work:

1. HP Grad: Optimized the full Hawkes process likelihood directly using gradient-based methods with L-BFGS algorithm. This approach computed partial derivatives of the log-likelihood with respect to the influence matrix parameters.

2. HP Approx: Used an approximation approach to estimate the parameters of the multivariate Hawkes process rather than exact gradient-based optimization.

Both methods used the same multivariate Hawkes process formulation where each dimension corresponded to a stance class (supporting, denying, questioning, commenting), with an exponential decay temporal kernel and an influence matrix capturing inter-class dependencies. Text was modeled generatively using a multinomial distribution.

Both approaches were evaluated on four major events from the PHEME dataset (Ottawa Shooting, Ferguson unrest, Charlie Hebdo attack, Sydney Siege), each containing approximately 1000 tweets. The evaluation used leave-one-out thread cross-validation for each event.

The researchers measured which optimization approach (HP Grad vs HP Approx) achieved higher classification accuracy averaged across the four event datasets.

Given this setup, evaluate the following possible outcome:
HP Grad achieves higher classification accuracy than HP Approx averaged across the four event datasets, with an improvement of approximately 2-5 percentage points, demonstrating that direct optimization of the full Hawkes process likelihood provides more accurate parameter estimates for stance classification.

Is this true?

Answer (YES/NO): NO